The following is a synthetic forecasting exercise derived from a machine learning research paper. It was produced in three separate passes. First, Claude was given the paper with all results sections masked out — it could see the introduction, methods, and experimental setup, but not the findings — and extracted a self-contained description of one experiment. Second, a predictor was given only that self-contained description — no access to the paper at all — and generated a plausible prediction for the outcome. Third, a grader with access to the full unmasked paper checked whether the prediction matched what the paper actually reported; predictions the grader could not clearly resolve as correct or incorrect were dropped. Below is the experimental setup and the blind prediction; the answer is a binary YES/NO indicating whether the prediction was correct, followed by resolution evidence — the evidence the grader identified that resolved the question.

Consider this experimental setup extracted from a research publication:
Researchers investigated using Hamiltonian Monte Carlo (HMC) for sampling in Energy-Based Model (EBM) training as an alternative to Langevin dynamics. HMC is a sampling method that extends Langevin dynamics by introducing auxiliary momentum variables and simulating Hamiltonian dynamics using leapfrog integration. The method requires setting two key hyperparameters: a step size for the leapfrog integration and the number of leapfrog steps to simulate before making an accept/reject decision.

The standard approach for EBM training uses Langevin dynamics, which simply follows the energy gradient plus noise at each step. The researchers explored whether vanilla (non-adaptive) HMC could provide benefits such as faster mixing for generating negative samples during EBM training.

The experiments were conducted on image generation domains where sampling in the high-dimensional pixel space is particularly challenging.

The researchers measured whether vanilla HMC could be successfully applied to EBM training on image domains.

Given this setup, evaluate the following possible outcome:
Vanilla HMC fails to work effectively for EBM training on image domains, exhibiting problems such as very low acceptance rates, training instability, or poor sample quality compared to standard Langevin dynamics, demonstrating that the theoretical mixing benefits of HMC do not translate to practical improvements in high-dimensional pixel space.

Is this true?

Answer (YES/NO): YES